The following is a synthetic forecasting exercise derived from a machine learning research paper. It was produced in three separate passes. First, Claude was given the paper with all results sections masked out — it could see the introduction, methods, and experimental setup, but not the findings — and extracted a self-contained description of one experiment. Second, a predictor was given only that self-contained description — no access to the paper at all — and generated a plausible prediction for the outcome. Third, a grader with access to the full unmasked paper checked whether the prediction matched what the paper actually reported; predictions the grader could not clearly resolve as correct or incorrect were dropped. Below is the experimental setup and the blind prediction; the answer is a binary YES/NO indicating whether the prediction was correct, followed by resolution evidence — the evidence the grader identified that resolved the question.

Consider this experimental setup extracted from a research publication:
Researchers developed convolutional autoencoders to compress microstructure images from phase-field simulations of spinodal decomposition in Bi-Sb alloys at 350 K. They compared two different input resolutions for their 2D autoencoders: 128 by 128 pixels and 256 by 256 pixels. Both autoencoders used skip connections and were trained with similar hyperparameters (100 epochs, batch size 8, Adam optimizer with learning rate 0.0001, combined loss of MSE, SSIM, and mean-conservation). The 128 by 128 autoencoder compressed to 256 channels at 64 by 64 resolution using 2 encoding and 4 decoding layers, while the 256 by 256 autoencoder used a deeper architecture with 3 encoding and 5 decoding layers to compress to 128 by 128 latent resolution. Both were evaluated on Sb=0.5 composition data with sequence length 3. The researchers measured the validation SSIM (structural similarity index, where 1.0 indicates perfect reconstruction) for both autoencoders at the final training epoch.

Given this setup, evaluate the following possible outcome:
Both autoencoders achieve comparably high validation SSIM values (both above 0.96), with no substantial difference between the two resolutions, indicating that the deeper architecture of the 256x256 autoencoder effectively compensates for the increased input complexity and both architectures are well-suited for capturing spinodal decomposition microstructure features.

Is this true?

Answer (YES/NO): YES